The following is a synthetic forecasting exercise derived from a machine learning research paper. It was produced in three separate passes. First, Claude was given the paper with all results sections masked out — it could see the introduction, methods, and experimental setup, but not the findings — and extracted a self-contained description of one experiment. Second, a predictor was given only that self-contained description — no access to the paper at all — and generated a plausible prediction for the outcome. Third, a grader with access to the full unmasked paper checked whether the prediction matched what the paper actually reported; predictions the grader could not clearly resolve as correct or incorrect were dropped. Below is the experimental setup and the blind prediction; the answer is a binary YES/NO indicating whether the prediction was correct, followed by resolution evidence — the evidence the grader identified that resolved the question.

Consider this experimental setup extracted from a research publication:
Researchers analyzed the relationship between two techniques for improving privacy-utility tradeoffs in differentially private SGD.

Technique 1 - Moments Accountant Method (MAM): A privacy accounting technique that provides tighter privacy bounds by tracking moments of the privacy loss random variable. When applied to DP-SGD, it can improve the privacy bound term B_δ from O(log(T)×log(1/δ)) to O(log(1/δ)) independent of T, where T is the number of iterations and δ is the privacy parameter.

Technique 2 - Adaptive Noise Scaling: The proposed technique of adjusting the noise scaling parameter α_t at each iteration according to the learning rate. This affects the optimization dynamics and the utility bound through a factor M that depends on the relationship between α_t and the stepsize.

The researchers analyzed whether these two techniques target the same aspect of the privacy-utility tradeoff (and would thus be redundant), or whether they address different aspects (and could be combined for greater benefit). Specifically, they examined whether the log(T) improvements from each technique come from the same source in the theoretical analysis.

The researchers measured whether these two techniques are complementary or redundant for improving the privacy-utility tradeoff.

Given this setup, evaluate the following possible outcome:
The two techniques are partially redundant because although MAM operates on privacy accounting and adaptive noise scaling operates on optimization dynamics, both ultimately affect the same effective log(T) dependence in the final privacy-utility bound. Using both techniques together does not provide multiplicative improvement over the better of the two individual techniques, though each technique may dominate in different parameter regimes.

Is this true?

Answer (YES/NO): NO